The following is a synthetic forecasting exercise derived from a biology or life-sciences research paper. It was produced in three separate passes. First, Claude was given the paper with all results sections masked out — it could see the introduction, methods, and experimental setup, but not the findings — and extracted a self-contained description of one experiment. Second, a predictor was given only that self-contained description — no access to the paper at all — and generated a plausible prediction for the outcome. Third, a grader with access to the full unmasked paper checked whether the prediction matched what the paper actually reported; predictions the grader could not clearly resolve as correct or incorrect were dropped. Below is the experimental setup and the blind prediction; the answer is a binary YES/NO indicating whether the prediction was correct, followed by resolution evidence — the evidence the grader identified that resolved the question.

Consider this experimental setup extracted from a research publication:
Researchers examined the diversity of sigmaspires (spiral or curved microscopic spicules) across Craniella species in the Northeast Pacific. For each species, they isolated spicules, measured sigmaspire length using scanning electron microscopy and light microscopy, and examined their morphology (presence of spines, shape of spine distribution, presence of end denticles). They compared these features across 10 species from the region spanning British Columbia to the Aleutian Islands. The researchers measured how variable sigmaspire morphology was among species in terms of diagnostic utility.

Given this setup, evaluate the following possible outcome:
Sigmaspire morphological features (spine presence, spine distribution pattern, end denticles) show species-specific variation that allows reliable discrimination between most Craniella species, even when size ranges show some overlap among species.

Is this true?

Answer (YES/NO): NO